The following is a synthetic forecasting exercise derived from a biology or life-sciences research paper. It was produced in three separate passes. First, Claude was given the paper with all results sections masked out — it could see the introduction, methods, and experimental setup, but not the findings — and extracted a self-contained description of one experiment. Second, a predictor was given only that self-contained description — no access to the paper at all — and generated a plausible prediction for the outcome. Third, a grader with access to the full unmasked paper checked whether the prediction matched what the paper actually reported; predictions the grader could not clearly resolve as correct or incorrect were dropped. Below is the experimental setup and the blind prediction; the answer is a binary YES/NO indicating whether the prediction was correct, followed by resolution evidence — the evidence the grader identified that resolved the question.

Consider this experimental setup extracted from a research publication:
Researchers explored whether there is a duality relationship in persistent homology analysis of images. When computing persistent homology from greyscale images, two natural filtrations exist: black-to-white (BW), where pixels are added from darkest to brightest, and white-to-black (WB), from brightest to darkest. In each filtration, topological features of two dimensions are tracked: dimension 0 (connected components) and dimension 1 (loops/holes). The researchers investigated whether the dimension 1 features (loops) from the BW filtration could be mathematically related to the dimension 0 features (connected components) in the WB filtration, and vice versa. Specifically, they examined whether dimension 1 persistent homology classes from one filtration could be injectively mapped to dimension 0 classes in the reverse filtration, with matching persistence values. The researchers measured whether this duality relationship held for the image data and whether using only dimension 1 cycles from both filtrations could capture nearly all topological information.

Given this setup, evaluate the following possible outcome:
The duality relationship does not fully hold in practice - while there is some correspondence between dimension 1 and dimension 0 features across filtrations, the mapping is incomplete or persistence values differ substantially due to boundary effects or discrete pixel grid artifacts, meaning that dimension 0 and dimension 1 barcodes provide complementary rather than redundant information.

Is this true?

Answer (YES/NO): NO